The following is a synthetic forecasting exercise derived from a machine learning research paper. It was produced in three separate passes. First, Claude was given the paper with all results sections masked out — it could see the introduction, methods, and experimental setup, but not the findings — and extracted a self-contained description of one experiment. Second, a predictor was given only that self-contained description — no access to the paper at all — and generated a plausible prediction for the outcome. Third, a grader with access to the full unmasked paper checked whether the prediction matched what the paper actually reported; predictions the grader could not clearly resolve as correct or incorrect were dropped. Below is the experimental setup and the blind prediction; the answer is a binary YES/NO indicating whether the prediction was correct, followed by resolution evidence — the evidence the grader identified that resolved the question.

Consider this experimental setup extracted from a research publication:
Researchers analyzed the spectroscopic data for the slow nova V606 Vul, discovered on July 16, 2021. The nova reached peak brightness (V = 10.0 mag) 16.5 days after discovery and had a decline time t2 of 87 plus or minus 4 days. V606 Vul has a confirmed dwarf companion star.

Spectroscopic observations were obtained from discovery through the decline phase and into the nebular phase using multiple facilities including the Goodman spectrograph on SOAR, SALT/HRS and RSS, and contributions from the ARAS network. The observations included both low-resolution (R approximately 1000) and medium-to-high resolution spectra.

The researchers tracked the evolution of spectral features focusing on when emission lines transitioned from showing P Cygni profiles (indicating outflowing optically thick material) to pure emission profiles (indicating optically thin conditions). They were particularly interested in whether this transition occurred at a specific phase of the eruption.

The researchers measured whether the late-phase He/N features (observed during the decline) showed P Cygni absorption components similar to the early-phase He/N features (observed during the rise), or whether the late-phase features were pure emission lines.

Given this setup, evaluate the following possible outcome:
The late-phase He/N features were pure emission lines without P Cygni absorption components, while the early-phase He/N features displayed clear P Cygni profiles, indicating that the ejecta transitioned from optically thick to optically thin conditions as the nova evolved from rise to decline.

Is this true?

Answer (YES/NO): NO